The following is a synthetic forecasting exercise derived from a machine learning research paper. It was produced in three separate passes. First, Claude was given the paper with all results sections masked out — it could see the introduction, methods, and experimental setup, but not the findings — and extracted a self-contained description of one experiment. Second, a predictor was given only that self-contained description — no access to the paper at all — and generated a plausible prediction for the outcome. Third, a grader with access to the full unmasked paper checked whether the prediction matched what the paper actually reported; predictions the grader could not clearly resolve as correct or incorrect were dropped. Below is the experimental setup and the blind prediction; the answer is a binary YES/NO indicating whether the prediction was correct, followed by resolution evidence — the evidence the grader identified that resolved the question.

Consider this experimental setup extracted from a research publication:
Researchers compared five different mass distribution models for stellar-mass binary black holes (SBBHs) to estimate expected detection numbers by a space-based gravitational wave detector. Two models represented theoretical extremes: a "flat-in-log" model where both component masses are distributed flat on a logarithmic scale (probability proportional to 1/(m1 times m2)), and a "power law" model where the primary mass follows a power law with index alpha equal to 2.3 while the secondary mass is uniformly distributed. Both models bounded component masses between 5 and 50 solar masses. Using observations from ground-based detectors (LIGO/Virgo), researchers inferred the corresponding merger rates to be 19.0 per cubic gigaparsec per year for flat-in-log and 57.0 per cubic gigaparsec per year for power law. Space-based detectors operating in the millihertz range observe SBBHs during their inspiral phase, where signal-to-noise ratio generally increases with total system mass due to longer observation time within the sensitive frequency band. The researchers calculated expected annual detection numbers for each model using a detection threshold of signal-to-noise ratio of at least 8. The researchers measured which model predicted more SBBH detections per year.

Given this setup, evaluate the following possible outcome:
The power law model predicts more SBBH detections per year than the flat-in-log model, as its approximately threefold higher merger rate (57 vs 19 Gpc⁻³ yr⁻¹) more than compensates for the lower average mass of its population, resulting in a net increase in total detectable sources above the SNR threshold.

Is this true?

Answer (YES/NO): NO